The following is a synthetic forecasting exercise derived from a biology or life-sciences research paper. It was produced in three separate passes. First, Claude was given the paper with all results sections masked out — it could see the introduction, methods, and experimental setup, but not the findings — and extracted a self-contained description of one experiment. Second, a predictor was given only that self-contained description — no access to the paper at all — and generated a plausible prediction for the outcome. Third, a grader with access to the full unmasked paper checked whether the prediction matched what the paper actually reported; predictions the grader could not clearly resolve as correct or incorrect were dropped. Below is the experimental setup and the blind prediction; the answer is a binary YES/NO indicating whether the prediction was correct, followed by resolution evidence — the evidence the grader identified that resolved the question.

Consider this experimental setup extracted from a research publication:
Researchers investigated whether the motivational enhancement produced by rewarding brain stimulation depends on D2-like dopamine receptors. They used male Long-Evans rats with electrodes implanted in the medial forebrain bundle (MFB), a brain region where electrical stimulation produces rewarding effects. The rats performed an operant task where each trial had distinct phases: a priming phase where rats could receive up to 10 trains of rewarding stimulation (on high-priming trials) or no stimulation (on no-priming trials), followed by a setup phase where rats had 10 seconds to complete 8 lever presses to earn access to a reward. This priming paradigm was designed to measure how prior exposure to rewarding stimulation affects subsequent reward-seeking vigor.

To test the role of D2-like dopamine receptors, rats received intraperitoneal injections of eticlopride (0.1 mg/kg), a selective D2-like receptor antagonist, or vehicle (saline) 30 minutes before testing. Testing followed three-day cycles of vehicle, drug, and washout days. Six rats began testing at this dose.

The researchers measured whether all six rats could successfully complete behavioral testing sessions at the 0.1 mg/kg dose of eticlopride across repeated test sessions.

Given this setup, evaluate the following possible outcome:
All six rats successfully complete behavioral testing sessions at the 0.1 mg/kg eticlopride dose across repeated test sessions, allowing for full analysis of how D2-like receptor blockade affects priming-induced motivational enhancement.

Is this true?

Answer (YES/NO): NO